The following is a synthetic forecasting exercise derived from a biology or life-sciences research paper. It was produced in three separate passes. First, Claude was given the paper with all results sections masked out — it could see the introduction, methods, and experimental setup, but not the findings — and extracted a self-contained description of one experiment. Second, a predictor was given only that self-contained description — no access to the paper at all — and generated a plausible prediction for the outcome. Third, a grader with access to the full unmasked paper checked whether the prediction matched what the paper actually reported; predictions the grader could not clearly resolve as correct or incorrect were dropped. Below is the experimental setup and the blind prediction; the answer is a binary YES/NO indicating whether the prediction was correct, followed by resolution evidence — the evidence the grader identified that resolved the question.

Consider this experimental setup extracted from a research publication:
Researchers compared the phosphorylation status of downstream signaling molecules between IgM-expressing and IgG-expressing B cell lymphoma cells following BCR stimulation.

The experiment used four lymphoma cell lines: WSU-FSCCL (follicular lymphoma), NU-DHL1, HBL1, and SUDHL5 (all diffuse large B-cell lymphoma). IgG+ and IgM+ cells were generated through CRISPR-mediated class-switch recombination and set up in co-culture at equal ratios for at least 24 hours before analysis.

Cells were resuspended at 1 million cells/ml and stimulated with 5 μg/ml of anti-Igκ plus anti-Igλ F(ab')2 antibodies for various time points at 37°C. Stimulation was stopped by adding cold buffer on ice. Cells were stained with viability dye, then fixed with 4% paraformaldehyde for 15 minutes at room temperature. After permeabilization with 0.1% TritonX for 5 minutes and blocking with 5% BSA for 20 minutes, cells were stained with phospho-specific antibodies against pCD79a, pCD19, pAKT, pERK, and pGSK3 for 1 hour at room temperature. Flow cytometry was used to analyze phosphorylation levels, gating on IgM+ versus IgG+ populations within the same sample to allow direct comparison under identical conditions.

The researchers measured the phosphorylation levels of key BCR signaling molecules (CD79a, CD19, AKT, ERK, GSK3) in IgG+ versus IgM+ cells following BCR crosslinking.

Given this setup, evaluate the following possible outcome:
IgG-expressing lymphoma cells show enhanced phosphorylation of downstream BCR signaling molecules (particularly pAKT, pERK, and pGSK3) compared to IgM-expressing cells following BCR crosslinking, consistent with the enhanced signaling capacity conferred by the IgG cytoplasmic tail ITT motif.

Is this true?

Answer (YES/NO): NO